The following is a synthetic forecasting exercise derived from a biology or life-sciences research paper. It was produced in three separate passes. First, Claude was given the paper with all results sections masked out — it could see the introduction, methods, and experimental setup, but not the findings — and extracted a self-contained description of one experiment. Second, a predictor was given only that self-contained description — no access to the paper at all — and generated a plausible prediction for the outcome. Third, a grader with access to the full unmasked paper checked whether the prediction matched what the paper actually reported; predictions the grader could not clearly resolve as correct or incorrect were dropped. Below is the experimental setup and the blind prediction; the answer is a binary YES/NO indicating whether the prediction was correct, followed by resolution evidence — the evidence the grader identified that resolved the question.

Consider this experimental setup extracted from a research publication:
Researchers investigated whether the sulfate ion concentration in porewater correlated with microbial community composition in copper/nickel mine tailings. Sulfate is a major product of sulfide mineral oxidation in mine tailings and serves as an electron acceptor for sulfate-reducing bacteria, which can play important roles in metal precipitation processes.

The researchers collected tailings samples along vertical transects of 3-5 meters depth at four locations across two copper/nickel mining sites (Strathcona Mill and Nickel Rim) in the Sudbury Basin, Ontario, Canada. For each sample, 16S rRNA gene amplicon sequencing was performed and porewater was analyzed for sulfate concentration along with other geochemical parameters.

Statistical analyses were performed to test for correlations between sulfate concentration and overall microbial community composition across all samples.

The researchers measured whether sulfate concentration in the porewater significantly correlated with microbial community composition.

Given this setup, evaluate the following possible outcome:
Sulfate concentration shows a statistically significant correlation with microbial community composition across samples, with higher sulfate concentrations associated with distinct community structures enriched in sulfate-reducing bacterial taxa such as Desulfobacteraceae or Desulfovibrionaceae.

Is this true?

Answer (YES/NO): NO